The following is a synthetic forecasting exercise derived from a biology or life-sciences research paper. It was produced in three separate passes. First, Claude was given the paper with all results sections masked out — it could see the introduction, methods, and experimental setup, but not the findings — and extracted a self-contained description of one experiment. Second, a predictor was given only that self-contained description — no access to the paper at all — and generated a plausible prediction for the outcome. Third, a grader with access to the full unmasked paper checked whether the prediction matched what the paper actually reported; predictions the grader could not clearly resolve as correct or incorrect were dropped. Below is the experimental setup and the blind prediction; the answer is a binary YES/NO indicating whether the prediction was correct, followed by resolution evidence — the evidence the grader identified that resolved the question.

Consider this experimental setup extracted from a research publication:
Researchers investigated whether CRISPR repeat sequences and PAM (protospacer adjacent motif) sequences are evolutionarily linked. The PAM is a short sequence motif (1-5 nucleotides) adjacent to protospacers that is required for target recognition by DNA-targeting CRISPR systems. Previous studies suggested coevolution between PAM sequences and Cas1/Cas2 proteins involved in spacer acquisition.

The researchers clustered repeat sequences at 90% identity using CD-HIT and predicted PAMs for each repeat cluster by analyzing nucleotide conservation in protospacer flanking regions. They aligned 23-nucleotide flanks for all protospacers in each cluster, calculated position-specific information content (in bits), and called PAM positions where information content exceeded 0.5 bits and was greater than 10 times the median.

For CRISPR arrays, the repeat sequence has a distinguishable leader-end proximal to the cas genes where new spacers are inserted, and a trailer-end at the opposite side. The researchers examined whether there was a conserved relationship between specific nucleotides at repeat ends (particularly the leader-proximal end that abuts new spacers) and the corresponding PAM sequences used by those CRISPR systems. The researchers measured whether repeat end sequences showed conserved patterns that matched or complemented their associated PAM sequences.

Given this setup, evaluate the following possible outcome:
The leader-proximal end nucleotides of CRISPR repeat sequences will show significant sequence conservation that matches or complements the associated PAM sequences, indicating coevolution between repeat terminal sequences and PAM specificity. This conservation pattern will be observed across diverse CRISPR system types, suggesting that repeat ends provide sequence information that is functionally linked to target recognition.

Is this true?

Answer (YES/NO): NO